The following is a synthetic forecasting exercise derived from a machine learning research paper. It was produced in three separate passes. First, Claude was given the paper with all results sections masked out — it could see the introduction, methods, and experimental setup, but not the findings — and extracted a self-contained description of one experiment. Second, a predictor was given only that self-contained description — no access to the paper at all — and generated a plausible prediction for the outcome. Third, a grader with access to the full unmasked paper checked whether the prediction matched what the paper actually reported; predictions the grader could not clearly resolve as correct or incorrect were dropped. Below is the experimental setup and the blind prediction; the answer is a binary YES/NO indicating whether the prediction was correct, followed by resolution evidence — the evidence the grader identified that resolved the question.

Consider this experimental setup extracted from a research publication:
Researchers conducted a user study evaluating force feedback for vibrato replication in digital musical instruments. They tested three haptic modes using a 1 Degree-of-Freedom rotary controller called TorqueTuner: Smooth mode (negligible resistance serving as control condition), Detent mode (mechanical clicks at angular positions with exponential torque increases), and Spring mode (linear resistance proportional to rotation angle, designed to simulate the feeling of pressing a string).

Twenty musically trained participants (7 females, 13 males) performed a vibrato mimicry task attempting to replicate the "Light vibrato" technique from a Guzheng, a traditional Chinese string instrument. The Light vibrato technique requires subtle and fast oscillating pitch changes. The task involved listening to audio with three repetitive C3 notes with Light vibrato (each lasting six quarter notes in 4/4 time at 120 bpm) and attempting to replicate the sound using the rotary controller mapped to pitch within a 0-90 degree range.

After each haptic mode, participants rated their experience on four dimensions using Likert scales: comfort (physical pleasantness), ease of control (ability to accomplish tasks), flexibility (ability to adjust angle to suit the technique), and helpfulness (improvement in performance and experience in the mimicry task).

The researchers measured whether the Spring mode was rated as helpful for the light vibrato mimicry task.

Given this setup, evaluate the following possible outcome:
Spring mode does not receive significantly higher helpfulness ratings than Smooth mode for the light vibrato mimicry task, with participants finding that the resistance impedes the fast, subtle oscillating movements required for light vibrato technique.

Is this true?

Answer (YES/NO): NO